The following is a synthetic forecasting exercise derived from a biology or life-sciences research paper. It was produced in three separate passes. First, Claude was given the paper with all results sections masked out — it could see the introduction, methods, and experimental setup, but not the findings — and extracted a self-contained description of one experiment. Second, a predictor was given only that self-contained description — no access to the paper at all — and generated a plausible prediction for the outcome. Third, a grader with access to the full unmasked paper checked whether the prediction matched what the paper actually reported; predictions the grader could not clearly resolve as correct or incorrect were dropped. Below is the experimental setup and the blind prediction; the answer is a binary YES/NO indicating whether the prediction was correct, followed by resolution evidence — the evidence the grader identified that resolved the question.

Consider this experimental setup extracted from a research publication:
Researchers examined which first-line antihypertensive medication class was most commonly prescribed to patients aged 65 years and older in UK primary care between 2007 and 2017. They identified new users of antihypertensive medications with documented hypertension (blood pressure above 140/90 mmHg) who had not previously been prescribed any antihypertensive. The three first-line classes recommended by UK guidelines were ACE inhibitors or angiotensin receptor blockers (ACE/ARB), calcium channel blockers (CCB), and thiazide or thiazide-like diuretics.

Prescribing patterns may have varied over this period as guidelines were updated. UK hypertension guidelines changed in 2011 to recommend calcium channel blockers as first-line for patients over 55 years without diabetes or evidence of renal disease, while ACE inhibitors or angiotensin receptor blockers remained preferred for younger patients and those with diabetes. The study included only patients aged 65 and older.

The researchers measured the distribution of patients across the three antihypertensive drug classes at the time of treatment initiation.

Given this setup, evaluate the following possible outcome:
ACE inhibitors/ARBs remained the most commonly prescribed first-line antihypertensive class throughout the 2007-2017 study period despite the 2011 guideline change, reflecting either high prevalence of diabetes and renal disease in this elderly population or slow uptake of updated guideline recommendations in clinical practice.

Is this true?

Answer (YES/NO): NO